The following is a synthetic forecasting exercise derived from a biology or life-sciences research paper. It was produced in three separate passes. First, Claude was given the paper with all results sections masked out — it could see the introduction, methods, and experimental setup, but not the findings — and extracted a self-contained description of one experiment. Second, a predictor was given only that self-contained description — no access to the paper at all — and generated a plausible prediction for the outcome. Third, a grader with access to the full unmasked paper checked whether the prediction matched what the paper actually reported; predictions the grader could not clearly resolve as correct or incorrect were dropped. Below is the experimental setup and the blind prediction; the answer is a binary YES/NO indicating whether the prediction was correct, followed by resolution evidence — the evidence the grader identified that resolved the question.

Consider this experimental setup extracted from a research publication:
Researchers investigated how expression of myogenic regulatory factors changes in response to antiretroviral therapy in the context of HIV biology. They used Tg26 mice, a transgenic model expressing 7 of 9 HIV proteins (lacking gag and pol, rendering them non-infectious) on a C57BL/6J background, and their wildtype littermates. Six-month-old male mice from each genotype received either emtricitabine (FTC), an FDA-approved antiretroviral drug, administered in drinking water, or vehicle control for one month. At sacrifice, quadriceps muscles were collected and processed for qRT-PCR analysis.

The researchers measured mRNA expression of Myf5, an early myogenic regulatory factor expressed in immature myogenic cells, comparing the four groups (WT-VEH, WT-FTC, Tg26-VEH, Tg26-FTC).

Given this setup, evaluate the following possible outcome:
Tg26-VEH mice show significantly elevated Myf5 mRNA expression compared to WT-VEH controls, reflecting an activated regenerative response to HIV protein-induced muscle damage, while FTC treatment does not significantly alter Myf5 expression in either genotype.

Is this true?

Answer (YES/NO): NO